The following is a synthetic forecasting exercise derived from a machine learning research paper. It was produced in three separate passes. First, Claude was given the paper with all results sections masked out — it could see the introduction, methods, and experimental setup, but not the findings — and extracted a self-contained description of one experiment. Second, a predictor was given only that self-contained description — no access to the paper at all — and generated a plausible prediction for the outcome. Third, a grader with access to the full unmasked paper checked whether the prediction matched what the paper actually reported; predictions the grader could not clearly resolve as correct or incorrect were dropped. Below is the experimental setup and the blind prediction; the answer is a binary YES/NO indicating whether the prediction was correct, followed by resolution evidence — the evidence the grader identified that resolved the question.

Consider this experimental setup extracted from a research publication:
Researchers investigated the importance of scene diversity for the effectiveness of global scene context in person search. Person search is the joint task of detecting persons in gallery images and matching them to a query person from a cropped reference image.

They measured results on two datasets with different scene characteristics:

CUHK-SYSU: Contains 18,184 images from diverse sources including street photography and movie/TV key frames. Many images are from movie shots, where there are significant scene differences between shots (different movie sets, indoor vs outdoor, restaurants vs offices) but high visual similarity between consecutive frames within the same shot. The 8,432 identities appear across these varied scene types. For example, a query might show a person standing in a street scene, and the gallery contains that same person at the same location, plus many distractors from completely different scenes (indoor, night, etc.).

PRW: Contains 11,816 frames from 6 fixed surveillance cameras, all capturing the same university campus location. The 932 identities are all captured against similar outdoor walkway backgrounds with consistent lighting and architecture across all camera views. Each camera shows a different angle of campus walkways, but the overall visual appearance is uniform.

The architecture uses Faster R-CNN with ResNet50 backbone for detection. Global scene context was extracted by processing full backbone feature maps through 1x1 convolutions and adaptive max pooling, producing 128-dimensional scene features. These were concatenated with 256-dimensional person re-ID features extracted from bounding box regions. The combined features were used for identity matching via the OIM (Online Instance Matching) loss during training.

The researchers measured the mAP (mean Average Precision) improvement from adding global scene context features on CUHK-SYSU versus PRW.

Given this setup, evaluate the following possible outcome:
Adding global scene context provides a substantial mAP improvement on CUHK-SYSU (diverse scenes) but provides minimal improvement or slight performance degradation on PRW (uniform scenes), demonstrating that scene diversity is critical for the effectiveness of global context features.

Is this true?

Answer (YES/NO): NO